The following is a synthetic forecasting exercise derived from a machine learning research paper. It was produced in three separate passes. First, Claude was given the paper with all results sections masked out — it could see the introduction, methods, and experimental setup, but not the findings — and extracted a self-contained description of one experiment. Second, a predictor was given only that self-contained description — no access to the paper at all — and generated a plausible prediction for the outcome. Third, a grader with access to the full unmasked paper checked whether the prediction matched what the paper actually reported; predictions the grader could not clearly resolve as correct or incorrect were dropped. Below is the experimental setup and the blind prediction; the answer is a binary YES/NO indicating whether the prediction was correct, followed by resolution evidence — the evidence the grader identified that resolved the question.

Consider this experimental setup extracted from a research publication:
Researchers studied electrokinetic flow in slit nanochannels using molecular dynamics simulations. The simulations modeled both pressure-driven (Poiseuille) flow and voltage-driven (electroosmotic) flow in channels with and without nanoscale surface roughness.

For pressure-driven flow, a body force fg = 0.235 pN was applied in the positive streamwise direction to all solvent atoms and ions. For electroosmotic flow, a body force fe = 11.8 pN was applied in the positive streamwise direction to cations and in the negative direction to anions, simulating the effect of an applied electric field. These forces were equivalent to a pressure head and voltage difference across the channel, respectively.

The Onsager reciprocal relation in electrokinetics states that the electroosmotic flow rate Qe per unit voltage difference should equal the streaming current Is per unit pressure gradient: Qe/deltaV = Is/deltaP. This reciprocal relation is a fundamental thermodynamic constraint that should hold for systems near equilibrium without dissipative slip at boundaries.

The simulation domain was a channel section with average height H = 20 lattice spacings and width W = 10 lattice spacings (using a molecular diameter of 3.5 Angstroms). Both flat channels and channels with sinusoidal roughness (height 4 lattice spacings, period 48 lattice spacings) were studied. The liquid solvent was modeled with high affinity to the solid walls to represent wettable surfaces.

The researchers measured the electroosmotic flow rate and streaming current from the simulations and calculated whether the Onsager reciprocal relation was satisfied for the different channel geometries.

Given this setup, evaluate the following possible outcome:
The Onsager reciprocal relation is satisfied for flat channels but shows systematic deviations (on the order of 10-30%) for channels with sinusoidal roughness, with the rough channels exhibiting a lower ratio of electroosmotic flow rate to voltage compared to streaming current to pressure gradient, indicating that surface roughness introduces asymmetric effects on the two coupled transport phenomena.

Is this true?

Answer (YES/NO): NO